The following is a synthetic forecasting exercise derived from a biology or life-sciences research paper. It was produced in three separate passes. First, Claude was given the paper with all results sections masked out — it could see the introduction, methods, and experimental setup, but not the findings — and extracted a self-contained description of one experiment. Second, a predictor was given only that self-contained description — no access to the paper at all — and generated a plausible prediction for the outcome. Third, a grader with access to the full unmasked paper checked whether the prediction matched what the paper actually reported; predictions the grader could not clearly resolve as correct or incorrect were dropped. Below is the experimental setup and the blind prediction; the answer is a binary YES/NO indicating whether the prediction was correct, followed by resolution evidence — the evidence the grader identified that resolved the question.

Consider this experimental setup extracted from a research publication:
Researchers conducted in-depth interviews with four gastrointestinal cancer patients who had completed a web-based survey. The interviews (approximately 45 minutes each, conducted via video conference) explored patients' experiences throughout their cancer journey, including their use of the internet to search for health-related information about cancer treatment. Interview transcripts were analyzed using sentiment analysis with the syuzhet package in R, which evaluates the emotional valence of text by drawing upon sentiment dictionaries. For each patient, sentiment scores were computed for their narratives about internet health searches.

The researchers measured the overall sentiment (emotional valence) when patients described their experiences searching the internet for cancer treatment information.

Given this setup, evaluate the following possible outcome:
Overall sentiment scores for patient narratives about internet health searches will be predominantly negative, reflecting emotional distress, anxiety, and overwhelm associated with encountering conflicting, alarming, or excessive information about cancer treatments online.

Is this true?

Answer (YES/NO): NO